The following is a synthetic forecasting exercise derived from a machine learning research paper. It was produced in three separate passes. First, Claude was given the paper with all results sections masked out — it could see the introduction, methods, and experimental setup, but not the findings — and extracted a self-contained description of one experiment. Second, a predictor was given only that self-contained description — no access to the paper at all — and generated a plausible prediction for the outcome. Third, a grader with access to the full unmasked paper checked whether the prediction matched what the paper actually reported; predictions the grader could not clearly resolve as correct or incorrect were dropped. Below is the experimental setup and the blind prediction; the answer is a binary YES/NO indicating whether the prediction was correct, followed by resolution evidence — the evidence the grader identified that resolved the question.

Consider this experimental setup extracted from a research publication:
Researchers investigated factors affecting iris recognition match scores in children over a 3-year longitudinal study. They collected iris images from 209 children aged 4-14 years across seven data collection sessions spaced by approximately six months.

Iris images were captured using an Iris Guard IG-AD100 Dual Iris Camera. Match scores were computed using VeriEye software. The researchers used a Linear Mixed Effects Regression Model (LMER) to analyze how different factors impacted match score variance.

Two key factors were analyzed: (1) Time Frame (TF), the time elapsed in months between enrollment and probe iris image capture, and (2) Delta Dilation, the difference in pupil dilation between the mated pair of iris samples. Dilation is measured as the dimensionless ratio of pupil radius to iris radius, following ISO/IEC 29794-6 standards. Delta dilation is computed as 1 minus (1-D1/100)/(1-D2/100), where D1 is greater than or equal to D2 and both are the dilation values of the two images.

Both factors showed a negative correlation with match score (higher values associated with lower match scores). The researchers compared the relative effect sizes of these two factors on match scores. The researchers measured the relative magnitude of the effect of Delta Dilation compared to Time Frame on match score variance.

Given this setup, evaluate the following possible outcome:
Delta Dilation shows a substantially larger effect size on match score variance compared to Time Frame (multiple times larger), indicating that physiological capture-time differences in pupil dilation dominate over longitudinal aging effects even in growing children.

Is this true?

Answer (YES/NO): YES